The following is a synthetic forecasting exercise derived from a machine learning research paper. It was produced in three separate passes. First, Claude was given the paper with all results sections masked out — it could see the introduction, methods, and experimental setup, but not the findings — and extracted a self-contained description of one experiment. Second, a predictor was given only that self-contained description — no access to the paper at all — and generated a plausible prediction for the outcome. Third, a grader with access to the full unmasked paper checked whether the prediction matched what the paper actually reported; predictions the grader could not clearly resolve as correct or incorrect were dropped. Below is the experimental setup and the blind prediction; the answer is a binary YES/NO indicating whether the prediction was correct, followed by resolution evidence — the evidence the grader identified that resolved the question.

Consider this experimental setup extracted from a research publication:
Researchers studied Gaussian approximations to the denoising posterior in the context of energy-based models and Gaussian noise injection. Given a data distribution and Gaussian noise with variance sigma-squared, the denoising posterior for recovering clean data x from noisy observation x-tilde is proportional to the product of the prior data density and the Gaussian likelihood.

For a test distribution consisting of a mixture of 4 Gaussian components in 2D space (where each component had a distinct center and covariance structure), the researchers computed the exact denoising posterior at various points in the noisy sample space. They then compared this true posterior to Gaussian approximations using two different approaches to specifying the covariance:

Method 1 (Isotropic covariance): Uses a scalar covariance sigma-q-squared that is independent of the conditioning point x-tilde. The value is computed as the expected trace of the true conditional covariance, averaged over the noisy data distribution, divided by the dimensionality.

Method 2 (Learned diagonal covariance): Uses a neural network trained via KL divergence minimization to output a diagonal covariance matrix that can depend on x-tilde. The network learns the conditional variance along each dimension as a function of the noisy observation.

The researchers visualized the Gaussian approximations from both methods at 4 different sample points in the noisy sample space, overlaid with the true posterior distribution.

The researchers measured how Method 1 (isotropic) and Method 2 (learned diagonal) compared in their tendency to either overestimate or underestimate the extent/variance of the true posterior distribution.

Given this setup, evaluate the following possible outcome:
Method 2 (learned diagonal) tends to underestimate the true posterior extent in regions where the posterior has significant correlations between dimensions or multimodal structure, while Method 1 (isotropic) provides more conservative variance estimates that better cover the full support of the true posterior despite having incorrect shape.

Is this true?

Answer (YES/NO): NO